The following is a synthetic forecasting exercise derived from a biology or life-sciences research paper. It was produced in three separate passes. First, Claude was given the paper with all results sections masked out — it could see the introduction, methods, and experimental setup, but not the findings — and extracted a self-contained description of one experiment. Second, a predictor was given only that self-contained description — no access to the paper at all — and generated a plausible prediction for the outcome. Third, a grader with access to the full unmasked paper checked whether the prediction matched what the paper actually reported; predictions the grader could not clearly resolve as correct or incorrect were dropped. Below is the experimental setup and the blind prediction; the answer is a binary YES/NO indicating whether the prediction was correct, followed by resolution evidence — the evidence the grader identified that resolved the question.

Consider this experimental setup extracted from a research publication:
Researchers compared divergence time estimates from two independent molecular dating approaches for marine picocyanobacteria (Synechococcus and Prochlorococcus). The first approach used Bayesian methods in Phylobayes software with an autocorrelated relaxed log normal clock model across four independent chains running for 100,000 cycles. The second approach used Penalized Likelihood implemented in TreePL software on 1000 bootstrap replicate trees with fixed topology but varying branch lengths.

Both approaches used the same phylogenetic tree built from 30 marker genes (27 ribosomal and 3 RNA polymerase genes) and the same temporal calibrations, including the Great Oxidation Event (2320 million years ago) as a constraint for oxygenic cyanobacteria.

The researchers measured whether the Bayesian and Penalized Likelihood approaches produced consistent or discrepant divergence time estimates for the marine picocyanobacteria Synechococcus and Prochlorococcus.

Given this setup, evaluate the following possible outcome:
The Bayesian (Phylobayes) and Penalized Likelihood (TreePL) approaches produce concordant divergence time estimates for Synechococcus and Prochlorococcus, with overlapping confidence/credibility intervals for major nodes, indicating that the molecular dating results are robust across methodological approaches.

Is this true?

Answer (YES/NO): NO